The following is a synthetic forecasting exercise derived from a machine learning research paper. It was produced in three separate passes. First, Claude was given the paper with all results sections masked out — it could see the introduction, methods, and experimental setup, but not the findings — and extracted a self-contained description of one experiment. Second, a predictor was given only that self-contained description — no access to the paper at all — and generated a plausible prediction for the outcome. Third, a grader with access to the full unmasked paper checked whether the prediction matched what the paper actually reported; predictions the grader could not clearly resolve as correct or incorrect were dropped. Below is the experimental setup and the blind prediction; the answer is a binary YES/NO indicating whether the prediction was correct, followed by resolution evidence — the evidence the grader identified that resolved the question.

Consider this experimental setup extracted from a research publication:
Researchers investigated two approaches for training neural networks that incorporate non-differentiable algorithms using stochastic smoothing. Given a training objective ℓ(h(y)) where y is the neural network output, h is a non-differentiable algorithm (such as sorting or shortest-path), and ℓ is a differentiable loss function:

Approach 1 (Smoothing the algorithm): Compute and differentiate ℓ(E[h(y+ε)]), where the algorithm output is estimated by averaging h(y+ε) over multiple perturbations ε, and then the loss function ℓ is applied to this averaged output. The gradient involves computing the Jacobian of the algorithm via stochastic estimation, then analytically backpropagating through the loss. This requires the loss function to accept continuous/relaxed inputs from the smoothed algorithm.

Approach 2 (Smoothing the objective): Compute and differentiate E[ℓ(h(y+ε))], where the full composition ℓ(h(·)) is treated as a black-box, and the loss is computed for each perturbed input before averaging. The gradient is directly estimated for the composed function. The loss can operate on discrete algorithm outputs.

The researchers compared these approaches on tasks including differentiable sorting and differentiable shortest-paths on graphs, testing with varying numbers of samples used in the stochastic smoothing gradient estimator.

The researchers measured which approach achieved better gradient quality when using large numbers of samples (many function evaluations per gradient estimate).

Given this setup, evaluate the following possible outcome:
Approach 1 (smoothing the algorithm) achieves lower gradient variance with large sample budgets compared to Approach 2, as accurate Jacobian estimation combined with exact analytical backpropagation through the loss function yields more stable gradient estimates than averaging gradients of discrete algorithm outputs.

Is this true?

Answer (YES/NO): YES